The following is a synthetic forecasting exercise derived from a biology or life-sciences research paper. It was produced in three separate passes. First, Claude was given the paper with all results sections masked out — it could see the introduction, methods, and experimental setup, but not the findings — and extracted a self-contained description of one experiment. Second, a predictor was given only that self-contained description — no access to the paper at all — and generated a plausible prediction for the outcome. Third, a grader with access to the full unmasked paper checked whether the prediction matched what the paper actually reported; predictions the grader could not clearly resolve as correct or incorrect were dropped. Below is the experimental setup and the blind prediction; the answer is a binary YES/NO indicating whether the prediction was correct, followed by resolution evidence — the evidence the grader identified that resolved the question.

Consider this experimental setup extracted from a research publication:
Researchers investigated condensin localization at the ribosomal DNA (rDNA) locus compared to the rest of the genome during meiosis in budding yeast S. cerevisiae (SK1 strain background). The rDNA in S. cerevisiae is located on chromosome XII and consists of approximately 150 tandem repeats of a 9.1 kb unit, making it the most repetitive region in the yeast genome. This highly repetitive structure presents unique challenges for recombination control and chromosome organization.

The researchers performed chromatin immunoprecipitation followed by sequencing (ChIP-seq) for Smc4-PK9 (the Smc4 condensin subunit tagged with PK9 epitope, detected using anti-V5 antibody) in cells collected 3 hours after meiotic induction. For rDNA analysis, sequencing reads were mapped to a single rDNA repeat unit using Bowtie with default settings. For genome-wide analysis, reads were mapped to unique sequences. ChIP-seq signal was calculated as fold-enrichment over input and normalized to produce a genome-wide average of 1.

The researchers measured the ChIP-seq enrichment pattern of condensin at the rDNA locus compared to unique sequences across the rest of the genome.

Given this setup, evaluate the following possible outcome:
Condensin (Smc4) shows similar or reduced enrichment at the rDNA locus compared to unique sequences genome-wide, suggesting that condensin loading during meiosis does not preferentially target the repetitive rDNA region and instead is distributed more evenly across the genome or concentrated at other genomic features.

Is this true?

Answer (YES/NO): NO